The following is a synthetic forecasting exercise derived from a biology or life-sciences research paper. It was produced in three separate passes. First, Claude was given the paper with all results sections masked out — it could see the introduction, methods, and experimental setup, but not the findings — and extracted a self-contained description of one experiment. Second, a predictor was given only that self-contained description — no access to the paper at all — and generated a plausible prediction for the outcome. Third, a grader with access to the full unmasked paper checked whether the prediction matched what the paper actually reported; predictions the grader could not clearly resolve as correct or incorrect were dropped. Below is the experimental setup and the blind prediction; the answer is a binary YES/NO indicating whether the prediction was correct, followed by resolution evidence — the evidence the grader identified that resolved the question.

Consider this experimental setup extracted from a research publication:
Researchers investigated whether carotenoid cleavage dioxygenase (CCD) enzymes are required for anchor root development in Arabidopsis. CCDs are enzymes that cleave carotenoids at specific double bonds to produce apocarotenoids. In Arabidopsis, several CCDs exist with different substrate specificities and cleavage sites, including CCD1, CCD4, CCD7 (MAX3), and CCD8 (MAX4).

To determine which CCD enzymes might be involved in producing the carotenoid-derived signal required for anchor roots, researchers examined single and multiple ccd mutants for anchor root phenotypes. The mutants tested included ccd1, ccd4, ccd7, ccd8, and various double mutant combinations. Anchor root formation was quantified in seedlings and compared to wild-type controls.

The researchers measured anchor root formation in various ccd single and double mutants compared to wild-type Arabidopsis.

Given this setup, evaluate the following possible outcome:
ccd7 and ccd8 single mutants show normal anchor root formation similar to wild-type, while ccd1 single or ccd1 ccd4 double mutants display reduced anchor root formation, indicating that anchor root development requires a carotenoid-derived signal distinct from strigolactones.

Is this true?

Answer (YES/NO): NO